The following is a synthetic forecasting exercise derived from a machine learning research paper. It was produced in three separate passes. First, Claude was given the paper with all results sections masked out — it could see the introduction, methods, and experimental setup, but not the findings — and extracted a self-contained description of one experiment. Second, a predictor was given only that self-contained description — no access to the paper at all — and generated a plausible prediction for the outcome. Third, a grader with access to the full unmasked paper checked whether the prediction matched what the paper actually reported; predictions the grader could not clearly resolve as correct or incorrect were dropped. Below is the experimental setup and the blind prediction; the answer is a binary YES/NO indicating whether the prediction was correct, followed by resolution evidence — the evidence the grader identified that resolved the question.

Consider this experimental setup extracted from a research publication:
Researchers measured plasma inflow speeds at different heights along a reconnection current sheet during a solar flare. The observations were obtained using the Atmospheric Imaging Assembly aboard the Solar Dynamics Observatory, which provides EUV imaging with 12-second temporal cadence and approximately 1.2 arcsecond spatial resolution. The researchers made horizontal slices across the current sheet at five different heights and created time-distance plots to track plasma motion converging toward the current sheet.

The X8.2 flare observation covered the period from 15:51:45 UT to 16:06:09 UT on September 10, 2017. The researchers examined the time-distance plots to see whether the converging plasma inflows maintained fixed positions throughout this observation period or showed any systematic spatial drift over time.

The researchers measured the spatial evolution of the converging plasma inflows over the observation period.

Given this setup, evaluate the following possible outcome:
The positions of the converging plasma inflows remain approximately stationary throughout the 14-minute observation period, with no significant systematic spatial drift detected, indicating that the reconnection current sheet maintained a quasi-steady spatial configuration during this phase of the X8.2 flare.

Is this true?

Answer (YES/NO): NO